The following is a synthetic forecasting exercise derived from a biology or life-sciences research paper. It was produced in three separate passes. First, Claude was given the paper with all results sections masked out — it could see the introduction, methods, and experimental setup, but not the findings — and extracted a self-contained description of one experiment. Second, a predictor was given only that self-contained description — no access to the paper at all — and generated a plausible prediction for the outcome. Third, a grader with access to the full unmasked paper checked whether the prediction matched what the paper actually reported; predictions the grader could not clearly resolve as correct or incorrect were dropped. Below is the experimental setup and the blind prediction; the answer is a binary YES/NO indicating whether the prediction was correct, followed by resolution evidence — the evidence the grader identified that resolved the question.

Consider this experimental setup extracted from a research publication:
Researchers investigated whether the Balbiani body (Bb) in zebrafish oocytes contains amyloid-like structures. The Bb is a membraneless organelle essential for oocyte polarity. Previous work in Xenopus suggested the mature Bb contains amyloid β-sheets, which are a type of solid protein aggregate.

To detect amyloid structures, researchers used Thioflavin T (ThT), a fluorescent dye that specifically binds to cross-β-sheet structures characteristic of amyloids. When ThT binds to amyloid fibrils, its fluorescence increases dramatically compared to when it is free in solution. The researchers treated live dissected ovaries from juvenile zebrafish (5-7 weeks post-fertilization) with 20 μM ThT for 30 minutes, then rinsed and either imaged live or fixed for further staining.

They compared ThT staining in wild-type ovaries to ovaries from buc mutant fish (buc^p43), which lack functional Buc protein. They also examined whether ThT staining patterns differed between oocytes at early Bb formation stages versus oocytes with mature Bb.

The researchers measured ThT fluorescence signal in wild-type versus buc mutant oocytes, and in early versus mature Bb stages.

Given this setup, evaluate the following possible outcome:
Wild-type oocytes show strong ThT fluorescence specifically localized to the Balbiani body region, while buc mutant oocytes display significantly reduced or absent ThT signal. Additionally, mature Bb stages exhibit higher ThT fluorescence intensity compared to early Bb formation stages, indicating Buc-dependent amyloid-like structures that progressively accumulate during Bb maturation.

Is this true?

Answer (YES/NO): YES